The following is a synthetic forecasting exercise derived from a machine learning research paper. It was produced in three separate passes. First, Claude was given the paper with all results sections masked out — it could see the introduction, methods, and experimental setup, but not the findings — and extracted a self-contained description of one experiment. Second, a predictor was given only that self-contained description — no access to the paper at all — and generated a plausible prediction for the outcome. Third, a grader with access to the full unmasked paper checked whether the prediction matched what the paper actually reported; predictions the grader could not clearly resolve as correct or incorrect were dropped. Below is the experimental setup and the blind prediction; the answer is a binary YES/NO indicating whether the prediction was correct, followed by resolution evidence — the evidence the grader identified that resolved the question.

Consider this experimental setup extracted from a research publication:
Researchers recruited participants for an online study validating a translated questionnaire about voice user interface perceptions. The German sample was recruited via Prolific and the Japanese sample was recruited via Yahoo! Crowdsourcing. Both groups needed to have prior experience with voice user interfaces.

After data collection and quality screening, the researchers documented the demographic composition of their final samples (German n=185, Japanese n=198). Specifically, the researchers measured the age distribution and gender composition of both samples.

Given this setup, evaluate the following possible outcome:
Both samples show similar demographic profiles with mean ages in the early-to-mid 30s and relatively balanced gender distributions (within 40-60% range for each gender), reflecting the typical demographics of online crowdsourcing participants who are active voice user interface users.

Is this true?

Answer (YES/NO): NO